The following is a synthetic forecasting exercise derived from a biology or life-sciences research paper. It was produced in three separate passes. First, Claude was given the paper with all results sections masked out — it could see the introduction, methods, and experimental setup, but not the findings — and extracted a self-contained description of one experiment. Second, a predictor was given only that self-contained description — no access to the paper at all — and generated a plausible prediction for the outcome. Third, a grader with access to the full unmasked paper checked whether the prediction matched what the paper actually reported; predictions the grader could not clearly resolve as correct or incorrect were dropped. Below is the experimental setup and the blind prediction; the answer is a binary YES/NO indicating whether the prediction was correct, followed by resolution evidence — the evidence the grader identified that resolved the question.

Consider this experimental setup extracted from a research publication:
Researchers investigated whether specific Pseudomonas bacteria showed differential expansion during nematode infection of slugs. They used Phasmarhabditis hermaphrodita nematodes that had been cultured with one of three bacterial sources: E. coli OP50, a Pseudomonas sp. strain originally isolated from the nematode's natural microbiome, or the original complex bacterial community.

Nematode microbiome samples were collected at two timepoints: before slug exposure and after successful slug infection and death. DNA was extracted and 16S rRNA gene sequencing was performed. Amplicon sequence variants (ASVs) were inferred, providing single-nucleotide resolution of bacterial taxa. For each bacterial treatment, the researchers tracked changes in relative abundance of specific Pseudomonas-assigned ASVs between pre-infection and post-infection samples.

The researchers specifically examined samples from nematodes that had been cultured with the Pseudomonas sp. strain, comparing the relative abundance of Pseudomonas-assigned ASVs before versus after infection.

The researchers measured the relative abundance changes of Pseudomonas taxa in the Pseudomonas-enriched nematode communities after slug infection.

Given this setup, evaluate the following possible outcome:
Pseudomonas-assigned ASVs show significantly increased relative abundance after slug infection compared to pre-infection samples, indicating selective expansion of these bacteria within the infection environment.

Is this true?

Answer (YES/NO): YES